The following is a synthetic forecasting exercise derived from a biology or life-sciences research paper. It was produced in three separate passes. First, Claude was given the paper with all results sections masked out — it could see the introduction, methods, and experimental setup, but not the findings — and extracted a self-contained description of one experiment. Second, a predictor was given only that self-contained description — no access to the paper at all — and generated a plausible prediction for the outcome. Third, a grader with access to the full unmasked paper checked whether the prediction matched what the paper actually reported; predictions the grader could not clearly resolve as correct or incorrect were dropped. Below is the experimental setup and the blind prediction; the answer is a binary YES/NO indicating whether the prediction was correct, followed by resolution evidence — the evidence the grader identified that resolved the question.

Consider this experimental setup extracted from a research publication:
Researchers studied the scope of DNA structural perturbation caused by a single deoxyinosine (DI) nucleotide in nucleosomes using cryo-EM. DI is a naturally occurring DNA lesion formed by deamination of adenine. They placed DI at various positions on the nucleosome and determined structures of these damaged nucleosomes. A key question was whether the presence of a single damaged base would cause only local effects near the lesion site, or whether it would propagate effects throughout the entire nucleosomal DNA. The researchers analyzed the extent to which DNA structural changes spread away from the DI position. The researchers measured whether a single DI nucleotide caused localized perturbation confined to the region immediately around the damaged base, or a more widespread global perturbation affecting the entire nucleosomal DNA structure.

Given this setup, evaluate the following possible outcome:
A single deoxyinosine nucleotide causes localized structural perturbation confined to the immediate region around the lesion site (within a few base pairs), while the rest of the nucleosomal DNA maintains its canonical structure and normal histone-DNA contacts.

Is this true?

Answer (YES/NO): NO